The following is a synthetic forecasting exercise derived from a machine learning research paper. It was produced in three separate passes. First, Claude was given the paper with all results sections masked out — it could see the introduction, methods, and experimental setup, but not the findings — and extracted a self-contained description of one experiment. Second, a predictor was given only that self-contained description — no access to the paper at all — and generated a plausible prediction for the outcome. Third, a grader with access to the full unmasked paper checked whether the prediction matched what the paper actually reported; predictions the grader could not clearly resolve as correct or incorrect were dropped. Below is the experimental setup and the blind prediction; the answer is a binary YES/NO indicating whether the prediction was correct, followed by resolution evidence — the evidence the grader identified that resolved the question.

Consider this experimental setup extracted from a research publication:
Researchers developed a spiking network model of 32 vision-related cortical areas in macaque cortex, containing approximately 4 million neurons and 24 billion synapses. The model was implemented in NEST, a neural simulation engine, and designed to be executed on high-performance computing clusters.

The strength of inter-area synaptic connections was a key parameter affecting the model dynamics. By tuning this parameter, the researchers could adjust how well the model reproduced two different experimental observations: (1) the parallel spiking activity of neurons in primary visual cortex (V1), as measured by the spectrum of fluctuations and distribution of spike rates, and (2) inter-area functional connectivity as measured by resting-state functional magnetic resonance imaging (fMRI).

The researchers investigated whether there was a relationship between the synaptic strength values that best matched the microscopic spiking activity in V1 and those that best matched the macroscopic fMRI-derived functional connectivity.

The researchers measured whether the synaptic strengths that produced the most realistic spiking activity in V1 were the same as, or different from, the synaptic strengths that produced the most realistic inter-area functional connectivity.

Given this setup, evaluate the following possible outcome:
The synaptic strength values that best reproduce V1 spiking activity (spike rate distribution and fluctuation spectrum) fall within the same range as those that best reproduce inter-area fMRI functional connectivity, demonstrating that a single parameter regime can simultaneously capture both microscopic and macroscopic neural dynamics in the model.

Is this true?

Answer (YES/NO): YES